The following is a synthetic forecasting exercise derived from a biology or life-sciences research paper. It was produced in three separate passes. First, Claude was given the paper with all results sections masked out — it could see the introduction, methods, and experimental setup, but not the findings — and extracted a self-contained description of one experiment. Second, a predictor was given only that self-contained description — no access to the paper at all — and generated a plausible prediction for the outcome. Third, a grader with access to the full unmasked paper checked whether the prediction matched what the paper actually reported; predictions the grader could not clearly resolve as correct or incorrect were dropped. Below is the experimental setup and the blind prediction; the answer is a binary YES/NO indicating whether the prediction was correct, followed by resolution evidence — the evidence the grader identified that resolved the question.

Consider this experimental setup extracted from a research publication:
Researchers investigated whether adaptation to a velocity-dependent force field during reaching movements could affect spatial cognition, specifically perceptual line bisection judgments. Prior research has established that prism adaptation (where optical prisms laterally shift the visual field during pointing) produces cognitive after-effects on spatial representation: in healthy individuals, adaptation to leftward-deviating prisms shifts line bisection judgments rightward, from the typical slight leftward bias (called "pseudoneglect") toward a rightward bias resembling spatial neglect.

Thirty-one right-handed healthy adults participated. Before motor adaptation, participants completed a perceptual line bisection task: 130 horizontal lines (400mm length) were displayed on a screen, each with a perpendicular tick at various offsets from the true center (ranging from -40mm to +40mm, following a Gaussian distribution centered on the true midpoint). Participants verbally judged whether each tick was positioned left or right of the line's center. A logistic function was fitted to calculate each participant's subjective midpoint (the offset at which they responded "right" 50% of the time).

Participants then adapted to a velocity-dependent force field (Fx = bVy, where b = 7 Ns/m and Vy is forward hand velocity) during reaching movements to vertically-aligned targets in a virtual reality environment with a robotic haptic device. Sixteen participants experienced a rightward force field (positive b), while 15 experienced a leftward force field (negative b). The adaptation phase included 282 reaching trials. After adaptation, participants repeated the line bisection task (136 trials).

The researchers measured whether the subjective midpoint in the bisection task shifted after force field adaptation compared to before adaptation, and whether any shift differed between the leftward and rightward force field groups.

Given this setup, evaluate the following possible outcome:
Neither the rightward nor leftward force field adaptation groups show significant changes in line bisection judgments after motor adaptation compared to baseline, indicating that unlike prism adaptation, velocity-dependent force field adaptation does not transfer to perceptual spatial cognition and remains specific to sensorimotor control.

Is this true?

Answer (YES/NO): YES